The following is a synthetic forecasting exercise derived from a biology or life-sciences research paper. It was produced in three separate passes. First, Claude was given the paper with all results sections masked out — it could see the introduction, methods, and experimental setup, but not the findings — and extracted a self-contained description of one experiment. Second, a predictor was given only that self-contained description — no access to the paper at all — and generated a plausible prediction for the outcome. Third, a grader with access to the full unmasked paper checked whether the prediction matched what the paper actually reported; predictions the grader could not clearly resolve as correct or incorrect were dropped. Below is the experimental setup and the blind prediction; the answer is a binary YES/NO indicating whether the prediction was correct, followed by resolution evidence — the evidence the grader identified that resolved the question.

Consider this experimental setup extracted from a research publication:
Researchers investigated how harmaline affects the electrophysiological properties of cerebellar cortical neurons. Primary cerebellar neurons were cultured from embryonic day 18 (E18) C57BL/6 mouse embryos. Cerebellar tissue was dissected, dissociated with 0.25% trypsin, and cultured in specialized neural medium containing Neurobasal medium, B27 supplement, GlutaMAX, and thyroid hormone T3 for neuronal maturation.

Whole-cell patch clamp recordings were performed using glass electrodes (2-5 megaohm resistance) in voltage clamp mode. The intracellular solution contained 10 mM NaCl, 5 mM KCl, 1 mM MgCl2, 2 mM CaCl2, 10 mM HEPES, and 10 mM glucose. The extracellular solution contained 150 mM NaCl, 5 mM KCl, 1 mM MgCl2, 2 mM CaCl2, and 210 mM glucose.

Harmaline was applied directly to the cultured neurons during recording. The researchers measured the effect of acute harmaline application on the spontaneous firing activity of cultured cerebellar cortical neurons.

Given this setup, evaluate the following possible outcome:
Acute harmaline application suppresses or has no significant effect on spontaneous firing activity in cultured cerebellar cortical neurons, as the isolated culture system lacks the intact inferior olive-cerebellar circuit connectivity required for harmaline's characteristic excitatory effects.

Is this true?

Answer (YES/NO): NO